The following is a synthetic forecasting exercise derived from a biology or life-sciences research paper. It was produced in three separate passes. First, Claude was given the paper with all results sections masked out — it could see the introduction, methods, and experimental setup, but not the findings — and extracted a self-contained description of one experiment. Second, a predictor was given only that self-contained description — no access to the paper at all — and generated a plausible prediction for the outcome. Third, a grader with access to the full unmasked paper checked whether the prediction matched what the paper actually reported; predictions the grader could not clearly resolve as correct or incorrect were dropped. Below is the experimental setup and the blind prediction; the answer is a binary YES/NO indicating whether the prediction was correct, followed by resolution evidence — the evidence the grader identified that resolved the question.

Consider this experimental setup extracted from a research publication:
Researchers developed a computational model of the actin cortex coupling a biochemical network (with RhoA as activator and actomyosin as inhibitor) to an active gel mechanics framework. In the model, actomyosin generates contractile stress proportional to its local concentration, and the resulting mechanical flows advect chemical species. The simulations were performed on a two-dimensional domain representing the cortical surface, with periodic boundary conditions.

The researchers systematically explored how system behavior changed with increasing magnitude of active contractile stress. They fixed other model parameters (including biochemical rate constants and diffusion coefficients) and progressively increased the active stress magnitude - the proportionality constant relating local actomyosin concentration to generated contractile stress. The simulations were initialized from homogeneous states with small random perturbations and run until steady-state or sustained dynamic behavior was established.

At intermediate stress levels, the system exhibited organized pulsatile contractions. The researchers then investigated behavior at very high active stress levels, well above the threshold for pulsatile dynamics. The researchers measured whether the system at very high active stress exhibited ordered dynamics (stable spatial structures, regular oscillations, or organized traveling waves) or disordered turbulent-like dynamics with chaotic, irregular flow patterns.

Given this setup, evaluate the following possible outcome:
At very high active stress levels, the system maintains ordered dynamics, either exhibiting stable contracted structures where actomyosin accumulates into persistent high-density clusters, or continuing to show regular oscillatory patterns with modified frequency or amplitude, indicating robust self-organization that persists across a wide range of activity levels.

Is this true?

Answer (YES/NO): NO